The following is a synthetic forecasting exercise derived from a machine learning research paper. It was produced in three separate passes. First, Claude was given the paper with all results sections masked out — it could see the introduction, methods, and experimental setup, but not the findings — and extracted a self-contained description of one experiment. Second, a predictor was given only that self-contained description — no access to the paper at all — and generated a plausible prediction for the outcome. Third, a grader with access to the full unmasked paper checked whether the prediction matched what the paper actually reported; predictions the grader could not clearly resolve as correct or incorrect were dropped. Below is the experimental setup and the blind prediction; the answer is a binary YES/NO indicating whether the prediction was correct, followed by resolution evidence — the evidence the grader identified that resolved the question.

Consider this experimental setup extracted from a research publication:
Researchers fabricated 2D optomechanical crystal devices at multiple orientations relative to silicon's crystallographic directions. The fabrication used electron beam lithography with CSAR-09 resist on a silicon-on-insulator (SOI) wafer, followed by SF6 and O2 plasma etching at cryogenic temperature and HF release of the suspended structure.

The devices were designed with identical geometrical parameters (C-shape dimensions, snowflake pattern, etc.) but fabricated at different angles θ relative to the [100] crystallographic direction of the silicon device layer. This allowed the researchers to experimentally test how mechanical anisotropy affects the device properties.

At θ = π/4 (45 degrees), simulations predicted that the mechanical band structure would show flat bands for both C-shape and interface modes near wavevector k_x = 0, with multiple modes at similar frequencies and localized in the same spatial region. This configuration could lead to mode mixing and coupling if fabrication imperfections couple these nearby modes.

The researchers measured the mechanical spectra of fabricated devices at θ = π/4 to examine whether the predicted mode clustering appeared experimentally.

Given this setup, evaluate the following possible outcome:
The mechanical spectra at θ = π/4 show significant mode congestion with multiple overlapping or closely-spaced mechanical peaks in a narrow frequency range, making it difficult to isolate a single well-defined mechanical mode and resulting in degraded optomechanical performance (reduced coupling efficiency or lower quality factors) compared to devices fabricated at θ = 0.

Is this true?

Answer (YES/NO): NO